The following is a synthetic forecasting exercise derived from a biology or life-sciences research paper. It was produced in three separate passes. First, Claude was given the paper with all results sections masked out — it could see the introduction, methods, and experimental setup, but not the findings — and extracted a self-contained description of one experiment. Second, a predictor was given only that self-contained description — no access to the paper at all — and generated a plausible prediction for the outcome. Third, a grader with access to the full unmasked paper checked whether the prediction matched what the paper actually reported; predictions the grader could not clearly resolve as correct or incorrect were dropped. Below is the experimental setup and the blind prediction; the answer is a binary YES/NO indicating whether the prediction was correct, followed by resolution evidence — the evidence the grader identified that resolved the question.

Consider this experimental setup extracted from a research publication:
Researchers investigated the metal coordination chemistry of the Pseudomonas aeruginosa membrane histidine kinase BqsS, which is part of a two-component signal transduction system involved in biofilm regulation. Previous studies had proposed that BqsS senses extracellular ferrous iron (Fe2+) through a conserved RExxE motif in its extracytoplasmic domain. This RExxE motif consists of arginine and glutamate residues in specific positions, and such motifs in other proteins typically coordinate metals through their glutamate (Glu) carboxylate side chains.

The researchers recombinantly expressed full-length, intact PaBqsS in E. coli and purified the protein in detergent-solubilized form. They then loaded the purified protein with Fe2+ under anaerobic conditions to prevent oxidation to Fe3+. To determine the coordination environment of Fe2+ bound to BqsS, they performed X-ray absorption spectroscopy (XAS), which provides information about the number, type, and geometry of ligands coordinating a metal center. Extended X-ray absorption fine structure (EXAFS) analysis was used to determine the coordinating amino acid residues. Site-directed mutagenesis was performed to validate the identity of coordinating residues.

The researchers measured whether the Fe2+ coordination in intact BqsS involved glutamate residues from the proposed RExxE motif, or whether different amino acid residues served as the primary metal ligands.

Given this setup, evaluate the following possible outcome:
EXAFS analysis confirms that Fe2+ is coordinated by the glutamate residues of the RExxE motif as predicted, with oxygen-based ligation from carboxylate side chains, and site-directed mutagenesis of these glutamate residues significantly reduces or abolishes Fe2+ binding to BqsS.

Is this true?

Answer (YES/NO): NO